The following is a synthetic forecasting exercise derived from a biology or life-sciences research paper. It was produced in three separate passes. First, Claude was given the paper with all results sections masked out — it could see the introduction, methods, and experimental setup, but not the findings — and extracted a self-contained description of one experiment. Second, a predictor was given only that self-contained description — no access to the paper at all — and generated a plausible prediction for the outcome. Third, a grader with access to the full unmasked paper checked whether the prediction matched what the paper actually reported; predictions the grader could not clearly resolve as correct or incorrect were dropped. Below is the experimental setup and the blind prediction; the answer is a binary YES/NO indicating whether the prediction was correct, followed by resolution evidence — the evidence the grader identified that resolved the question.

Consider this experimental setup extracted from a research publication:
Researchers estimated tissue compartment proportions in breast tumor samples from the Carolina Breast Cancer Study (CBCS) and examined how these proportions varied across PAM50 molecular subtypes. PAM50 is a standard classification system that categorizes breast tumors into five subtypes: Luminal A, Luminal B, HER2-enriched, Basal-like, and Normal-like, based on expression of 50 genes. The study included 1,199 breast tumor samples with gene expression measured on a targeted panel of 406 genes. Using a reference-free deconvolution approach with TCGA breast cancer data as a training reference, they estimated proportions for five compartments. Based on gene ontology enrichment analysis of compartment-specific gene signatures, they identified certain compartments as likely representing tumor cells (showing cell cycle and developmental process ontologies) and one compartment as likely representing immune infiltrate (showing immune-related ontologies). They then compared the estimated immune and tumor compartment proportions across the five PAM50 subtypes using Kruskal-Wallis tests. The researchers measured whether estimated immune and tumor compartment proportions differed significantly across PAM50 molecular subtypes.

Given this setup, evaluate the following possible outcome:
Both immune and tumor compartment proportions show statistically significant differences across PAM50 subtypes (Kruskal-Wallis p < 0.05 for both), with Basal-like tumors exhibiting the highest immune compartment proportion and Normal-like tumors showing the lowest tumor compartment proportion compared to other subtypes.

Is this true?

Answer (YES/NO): NO